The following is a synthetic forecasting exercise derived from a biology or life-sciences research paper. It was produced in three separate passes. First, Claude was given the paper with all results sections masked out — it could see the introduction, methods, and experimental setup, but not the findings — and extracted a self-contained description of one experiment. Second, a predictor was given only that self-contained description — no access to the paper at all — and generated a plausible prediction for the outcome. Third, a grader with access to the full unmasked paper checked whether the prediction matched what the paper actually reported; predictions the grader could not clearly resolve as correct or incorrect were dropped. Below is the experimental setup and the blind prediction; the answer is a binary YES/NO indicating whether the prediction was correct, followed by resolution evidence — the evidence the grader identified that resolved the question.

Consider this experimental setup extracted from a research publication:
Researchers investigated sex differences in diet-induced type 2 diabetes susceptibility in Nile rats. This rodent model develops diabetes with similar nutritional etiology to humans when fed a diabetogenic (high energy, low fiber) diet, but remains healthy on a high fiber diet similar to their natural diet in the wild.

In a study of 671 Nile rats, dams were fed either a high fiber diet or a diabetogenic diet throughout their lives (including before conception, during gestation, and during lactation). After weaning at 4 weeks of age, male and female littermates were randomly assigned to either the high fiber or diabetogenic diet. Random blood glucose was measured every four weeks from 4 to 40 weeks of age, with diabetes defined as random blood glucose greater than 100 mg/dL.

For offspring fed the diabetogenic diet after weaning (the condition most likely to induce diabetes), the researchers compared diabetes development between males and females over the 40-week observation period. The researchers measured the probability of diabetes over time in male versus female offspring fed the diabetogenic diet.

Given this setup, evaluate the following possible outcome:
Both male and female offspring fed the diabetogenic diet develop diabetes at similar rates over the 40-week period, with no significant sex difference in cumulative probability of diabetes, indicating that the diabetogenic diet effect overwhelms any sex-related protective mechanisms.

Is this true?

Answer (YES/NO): NO